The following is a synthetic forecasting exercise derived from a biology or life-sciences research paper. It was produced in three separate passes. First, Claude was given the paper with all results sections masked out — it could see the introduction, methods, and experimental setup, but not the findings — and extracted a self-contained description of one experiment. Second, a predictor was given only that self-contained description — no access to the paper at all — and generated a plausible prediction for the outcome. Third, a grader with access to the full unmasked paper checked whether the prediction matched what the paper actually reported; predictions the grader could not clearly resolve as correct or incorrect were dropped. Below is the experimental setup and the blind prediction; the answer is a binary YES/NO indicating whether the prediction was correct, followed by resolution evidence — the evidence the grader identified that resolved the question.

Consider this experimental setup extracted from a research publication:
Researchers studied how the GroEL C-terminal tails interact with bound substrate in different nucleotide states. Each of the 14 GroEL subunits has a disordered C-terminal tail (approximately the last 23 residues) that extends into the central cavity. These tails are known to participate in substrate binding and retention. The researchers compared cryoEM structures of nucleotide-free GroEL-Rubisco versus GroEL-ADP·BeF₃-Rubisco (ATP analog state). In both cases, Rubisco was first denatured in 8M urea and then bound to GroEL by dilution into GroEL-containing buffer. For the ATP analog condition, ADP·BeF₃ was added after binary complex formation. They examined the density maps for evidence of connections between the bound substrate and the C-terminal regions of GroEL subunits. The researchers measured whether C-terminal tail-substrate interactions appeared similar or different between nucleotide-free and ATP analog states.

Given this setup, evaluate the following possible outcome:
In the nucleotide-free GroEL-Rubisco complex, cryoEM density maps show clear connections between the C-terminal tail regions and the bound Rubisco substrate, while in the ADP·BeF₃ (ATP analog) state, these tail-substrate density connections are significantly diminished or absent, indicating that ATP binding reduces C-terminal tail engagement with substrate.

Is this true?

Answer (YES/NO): NO